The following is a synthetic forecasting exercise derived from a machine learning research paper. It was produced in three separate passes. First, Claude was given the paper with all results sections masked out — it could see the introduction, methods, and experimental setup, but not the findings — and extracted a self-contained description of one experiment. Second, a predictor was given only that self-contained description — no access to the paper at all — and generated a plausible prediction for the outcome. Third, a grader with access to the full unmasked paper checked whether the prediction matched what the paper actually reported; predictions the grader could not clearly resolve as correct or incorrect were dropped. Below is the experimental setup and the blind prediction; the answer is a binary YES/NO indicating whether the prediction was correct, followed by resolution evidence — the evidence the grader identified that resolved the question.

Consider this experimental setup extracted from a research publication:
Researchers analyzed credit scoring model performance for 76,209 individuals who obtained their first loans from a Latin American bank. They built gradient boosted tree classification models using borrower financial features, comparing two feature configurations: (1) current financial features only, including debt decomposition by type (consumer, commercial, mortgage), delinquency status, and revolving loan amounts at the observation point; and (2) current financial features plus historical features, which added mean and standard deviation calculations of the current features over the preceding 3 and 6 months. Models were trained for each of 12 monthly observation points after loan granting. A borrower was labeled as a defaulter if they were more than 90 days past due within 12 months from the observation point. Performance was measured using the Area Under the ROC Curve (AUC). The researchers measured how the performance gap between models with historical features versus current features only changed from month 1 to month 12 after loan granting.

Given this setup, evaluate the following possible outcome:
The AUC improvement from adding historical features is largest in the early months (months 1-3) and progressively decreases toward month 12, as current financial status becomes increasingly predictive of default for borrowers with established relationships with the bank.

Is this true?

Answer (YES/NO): NO